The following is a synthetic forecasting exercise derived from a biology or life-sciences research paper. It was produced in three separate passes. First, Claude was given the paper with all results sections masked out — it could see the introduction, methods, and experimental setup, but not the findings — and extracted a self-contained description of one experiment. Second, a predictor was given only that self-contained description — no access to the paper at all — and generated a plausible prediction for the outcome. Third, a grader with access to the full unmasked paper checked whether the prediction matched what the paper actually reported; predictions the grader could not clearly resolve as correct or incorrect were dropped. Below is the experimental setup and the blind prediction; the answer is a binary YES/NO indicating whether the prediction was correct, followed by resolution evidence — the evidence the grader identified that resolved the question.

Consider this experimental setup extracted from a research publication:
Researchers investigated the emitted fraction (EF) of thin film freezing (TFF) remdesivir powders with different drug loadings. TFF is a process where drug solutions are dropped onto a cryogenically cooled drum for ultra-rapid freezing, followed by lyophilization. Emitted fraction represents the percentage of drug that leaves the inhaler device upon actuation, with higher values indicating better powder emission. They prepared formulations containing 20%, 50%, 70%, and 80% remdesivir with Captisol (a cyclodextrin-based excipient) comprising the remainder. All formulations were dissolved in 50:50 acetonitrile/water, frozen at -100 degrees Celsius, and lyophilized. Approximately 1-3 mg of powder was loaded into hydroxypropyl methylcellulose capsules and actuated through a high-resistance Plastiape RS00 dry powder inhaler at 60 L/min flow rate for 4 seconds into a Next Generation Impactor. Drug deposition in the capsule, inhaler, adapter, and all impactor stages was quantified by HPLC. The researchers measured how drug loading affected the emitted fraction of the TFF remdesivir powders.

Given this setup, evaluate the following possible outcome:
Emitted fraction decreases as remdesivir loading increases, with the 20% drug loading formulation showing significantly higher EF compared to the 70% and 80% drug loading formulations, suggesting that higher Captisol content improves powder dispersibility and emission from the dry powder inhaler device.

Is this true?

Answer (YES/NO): NO